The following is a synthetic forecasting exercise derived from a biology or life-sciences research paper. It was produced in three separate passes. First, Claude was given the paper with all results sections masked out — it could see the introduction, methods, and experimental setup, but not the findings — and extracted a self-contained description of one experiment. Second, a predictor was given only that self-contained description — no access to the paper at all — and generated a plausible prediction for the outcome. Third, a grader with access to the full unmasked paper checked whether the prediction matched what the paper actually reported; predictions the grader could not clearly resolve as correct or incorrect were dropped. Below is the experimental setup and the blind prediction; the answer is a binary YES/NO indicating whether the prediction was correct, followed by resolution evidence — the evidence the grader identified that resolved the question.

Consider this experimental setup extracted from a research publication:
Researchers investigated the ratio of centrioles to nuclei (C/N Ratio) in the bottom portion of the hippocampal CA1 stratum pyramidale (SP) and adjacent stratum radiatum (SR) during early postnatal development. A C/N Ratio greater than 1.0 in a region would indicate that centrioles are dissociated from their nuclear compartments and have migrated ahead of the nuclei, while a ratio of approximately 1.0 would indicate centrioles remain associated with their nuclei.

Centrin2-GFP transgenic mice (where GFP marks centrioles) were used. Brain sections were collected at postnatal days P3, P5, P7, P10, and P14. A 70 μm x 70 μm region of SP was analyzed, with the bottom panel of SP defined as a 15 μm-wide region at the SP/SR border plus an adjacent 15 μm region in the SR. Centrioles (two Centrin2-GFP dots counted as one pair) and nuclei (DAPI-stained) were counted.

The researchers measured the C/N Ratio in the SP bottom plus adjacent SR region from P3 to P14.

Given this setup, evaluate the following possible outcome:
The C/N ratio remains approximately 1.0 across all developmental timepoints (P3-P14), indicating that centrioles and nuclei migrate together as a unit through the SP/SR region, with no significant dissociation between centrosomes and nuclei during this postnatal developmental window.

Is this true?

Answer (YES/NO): NO